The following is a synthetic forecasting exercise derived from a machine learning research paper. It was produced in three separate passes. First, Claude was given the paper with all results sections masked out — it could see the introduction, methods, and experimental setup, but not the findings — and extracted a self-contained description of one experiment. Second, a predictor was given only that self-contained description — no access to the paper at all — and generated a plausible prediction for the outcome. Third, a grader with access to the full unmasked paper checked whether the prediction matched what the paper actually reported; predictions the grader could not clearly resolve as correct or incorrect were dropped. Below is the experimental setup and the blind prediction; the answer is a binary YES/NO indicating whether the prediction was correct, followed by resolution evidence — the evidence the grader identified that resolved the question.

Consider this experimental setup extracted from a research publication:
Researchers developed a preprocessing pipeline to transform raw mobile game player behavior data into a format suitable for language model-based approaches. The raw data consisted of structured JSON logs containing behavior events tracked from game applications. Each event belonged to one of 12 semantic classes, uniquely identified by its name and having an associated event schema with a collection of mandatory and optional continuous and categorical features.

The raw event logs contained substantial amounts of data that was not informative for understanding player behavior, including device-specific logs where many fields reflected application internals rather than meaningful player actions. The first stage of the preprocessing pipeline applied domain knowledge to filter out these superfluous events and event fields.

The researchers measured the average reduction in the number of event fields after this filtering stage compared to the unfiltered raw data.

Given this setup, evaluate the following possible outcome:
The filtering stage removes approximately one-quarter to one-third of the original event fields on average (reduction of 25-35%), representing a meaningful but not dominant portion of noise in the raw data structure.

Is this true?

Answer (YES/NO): NO